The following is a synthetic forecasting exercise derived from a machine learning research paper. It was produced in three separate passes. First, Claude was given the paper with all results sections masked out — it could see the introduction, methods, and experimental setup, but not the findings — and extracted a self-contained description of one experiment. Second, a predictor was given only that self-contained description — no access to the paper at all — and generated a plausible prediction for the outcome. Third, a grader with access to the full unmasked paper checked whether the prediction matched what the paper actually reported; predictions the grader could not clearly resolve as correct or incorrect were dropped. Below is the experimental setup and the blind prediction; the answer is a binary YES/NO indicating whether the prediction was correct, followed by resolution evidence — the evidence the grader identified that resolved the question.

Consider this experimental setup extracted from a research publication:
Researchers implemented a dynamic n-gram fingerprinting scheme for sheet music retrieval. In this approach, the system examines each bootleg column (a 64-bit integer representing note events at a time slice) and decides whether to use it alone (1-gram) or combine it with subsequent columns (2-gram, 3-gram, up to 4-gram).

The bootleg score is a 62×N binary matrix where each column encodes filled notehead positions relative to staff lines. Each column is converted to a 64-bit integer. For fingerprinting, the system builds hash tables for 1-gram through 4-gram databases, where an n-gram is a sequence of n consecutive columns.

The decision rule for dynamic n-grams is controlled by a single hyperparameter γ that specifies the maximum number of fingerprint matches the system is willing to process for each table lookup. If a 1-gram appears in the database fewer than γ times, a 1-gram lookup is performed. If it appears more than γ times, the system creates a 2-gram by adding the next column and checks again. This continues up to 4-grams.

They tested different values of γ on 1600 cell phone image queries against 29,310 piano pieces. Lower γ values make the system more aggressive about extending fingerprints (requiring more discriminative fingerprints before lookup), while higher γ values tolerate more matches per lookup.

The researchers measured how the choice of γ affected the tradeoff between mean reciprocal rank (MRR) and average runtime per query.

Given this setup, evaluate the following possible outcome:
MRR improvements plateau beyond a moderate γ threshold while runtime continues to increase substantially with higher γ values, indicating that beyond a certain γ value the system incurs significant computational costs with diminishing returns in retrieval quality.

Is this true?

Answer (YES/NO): YES